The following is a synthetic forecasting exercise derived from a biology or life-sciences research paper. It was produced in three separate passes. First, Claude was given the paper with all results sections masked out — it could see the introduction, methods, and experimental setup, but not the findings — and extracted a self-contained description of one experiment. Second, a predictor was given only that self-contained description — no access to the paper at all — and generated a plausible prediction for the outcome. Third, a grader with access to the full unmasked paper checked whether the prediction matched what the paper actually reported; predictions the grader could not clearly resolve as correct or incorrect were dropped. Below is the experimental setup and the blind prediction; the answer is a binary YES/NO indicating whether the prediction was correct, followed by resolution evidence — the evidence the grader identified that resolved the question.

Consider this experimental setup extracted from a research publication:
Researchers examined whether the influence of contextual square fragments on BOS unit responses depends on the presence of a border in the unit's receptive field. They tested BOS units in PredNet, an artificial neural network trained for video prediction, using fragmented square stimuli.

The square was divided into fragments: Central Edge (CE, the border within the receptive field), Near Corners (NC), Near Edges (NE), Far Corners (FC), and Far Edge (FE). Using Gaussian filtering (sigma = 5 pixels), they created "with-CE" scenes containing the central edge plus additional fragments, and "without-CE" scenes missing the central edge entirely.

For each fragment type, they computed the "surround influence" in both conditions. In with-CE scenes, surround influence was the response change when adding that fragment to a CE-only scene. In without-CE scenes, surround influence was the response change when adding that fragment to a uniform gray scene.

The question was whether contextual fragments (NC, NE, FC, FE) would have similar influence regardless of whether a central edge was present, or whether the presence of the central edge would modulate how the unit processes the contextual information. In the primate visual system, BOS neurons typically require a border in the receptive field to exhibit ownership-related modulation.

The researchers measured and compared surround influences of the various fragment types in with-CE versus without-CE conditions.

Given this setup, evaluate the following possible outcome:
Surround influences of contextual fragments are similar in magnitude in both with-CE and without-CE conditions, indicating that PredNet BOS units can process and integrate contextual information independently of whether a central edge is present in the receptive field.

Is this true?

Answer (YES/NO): NO